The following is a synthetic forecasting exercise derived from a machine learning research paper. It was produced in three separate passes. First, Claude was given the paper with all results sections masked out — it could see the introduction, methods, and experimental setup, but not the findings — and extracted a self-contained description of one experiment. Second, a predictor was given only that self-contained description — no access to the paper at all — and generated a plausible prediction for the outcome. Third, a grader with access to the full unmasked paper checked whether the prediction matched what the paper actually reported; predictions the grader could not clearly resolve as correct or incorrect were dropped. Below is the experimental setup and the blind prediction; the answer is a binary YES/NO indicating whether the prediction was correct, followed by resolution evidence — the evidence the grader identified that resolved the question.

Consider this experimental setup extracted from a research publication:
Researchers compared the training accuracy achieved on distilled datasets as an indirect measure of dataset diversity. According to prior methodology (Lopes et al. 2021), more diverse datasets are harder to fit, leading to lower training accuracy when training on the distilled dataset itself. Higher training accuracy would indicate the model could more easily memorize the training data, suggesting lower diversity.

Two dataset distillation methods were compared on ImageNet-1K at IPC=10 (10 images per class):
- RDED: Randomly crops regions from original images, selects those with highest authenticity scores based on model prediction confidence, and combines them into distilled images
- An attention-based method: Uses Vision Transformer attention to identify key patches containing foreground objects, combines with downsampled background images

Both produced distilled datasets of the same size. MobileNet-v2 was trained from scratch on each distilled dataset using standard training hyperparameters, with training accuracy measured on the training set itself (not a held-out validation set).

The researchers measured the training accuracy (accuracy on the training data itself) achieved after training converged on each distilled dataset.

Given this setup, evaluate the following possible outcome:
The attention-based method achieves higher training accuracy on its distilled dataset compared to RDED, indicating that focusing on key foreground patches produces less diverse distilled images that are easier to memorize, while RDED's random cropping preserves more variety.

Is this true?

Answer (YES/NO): NO